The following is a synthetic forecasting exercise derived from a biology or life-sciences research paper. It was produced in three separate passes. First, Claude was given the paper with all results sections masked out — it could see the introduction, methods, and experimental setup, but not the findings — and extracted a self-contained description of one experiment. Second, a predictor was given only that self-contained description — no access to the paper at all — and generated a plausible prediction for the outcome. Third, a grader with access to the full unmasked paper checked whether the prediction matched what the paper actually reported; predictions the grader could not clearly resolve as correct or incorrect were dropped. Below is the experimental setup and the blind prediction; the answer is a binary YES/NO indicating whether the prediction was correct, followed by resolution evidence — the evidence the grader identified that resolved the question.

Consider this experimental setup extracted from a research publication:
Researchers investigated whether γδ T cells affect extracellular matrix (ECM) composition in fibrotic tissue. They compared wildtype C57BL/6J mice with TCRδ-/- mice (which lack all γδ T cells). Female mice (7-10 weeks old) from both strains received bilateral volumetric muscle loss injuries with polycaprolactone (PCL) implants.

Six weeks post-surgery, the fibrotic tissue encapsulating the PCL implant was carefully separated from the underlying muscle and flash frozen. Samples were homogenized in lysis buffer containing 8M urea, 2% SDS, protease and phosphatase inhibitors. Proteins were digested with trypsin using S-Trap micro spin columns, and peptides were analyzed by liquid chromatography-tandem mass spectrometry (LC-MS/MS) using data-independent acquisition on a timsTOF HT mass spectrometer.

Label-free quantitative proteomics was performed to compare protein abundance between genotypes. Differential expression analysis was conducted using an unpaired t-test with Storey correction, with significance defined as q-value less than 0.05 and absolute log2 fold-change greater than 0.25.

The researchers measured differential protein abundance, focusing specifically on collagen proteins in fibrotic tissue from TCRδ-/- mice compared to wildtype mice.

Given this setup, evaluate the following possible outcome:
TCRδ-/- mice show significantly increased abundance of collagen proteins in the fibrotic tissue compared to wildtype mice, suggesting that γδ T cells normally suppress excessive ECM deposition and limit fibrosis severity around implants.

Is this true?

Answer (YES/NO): YES